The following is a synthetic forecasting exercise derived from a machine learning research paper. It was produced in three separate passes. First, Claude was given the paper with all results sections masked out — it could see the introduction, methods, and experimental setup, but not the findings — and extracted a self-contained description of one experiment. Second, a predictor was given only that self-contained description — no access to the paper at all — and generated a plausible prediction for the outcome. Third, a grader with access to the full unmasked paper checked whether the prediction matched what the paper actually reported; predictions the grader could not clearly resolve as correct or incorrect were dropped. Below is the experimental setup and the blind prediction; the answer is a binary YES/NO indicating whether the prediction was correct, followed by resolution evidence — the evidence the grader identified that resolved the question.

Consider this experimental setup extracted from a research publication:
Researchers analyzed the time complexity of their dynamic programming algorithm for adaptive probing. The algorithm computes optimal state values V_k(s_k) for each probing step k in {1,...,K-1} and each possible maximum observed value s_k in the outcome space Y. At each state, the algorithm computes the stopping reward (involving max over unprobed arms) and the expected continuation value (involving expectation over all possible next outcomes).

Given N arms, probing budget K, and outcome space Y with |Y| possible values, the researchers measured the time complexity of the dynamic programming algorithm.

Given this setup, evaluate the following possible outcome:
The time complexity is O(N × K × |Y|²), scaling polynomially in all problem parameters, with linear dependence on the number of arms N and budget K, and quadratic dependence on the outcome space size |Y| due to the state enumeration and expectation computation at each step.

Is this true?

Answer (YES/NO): NO